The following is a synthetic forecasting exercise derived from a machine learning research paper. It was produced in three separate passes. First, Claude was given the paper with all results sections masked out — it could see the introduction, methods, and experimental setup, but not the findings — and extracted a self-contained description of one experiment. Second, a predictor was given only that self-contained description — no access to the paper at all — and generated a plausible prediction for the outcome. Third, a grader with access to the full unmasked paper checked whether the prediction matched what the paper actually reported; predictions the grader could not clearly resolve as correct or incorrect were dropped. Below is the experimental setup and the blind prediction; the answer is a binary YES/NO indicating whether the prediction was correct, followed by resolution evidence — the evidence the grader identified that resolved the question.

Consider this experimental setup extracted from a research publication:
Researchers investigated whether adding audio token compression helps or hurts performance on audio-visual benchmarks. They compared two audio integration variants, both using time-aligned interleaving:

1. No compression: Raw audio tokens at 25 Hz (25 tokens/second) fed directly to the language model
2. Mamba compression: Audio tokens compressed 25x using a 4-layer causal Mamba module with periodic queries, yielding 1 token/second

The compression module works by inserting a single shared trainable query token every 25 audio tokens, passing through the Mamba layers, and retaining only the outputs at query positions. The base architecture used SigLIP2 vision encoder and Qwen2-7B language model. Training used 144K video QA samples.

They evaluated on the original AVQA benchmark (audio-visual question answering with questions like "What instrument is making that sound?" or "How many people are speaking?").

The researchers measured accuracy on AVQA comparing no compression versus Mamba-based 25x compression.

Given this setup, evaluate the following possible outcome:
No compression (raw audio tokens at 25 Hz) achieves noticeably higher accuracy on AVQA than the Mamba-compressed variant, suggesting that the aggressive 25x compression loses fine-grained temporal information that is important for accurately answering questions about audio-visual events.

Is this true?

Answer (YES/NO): NO